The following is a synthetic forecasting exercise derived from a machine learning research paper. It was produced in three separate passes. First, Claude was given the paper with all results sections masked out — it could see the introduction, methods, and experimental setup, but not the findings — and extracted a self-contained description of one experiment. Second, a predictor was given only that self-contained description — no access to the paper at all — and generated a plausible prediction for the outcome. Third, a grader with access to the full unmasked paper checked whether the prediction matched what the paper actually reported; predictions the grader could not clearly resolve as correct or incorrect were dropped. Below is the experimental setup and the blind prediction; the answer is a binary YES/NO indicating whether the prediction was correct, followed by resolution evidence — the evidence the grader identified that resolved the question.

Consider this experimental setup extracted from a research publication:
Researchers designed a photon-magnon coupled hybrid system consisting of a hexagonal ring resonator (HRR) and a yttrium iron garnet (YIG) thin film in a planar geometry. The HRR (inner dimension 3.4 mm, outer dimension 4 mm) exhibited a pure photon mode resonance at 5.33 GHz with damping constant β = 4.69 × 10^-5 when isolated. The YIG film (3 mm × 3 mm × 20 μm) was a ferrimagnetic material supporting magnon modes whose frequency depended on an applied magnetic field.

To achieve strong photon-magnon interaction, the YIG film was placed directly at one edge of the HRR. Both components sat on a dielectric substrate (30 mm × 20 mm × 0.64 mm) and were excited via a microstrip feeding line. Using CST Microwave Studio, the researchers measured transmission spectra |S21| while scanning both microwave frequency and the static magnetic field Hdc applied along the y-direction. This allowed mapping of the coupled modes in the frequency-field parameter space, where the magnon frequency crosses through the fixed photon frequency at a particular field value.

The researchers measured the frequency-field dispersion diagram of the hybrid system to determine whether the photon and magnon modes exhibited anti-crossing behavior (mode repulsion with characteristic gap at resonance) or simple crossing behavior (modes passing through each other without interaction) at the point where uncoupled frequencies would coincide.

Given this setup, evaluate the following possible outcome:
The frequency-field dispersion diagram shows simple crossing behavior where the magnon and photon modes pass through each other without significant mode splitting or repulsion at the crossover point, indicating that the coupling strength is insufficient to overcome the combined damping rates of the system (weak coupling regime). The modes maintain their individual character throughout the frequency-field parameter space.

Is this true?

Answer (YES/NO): NO